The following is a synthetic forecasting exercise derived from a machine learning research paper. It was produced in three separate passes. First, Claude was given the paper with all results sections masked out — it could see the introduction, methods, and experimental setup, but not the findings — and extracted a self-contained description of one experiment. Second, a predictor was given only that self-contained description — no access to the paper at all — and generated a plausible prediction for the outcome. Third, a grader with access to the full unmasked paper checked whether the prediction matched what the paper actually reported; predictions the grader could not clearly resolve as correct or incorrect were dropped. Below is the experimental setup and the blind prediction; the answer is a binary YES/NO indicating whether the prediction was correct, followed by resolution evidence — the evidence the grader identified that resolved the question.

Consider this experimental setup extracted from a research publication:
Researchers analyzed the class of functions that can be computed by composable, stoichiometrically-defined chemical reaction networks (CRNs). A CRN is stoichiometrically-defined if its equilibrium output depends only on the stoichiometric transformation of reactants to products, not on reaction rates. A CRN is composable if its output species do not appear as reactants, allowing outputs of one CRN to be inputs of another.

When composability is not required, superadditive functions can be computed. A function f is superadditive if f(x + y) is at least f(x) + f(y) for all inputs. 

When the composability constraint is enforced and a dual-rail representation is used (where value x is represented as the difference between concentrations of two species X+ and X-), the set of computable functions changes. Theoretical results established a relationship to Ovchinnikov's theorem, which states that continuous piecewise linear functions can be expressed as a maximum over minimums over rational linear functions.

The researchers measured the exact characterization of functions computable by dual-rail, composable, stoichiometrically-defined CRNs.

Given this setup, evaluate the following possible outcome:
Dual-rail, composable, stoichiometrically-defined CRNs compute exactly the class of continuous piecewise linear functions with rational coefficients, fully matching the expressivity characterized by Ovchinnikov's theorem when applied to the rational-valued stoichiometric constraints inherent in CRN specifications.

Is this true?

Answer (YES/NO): NO